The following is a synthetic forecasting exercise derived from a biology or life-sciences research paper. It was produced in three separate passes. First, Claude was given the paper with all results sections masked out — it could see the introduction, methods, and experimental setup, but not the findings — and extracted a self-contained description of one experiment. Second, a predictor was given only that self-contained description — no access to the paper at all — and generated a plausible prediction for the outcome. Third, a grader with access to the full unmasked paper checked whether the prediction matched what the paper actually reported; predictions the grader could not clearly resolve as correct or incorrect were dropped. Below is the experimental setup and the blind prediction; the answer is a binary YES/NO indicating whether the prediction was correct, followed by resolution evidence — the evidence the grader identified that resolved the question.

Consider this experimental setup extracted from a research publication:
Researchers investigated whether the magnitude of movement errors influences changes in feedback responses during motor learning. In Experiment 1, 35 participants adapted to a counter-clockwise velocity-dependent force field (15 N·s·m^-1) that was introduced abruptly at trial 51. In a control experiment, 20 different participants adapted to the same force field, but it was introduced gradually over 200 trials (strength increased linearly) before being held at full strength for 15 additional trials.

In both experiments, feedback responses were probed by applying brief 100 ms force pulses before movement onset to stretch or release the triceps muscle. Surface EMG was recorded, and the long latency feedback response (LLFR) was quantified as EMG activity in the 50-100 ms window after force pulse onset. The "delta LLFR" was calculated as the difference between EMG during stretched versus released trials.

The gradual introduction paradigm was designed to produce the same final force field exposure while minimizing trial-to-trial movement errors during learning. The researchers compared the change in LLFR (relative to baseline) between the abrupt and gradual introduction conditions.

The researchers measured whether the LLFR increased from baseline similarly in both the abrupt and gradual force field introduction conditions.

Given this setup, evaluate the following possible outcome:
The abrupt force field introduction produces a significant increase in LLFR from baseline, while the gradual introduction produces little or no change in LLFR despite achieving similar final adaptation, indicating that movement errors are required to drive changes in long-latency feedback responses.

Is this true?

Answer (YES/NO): YES